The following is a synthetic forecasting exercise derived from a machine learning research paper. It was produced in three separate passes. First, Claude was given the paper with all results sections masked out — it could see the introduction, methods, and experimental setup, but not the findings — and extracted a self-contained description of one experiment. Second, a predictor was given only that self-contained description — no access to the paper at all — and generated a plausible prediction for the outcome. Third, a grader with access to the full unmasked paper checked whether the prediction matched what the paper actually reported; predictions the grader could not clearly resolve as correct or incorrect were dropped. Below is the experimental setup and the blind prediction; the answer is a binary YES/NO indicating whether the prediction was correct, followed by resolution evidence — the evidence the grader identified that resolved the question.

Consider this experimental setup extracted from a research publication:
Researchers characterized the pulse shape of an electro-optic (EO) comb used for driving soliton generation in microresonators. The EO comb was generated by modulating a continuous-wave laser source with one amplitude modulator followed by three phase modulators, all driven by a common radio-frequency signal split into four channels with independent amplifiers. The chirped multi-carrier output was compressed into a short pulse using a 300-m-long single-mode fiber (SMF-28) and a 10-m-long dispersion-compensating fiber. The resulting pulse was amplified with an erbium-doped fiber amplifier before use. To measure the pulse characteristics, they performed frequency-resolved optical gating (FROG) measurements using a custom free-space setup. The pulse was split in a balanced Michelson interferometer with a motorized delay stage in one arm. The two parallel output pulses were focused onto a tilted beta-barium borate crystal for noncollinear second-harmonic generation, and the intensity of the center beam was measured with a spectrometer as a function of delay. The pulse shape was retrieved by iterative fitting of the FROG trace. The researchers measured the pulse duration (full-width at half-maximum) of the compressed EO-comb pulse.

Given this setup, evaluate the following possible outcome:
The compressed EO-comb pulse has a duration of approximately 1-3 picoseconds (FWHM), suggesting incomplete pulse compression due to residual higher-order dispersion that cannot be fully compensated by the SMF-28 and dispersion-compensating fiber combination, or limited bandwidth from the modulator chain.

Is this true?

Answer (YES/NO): YES